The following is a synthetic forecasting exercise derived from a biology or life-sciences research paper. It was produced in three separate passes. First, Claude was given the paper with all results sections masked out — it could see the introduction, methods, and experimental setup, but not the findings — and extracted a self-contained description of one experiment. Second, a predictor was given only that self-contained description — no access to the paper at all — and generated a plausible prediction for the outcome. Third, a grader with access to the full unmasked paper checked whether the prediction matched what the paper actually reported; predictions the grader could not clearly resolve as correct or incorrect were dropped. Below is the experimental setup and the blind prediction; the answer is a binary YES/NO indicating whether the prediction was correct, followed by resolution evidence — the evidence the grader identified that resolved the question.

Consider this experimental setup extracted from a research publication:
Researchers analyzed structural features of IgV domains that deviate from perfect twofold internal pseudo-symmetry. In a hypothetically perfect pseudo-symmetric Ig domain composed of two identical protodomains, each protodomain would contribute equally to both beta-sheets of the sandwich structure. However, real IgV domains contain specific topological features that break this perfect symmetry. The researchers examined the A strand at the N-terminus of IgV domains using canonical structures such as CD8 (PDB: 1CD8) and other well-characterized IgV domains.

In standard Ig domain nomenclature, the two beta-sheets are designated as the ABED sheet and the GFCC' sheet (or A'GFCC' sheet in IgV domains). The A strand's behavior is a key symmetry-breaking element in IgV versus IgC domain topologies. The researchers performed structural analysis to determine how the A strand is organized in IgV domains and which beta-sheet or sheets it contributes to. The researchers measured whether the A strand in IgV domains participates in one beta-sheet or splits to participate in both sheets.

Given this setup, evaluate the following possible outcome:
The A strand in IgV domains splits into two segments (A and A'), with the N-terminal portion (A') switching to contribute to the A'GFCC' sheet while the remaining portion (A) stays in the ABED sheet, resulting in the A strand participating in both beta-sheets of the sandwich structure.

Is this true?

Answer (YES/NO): YES